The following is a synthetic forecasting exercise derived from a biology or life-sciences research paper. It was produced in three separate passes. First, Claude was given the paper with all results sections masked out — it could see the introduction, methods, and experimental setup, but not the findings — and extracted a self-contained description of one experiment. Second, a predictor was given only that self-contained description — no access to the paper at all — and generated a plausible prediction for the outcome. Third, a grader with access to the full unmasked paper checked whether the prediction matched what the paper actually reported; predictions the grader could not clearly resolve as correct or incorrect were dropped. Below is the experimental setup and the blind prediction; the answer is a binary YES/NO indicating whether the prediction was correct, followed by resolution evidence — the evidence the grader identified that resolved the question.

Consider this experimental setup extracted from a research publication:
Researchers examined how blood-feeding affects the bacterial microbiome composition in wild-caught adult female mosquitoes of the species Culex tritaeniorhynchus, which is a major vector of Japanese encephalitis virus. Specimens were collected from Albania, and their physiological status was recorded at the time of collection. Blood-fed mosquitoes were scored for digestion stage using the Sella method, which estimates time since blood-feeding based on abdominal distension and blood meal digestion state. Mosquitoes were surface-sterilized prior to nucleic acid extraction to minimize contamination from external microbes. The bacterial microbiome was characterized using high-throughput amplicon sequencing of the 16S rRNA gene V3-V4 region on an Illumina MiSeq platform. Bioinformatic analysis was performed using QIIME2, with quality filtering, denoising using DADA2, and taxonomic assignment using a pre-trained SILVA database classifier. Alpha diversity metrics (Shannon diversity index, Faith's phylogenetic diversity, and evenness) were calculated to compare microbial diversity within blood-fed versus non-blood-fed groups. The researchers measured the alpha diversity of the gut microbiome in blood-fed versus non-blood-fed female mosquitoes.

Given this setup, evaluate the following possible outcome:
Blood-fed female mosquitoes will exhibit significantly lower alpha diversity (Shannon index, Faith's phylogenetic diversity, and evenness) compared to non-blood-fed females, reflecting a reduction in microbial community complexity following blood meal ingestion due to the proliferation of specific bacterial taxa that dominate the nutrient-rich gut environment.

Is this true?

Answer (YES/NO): NO